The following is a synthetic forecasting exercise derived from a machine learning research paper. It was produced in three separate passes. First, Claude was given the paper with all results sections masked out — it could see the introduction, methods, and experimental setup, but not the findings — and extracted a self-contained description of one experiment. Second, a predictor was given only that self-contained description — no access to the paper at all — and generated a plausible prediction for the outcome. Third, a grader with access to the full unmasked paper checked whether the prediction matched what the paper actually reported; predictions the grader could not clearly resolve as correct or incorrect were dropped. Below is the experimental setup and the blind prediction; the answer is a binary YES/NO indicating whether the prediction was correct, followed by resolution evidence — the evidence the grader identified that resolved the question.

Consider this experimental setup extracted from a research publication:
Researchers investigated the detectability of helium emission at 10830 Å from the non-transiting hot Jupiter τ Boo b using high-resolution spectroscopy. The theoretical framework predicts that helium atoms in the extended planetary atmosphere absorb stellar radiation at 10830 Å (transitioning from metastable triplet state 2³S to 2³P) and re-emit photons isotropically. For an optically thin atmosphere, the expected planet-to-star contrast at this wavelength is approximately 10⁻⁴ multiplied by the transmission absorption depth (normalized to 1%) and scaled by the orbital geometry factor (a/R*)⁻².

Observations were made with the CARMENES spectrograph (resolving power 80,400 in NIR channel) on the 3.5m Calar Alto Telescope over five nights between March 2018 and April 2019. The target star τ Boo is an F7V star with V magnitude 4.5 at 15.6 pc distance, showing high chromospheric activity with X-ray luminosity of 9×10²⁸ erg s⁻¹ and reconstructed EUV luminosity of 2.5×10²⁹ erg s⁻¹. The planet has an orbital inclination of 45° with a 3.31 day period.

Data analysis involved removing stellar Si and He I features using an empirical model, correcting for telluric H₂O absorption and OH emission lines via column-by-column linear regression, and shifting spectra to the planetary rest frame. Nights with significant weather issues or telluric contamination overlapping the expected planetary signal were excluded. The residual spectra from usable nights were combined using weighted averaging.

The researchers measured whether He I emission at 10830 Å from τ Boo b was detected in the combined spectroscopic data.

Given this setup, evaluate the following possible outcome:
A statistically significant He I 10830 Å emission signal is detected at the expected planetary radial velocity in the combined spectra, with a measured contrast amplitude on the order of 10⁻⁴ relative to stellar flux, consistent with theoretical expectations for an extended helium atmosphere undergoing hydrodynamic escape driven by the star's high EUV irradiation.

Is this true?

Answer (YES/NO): NO